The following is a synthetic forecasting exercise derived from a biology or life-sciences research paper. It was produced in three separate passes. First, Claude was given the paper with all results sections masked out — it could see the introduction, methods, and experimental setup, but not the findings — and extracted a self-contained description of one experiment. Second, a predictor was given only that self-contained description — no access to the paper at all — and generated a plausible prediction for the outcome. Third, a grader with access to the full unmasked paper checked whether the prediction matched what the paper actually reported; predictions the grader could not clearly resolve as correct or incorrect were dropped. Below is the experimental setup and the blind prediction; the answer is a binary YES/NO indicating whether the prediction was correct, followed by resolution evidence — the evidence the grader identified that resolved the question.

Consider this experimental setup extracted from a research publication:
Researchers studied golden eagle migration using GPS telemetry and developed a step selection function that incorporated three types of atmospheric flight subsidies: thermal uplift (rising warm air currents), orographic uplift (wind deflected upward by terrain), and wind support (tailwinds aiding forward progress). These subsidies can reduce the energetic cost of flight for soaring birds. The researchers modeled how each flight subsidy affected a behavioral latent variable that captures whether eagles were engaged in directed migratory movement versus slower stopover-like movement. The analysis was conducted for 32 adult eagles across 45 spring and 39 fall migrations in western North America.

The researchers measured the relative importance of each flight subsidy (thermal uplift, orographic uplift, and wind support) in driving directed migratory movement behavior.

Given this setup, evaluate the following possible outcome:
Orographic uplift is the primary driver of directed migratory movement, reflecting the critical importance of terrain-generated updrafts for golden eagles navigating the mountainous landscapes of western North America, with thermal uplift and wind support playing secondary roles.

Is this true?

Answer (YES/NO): NO